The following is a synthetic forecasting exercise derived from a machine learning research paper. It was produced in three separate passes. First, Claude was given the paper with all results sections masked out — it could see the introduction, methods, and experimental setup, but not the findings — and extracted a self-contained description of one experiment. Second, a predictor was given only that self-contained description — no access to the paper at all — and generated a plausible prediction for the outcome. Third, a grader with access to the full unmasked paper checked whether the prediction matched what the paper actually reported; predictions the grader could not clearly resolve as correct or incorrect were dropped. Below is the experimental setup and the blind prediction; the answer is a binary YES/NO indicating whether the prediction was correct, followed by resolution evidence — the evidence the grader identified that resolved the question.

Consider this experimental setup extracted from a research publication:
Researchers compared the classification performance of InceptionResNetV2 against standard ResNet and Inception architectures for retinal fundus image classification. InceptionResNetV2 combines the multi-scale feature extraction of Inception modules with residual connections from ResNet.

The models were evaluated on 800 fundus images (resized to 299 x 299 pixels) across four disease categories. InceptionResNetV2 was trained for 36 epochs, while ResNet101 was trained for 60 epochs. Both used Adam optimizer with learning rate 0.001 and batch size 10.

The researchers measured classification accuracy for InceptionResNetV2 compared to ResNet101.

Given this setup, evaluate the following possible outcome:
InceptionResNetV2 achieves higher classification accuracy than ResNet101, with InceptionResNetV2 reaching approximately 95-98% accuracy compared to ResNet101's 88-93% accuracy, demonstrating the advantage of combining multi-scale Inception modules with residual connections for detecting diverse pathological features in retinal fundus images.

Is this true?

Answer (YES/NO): NO